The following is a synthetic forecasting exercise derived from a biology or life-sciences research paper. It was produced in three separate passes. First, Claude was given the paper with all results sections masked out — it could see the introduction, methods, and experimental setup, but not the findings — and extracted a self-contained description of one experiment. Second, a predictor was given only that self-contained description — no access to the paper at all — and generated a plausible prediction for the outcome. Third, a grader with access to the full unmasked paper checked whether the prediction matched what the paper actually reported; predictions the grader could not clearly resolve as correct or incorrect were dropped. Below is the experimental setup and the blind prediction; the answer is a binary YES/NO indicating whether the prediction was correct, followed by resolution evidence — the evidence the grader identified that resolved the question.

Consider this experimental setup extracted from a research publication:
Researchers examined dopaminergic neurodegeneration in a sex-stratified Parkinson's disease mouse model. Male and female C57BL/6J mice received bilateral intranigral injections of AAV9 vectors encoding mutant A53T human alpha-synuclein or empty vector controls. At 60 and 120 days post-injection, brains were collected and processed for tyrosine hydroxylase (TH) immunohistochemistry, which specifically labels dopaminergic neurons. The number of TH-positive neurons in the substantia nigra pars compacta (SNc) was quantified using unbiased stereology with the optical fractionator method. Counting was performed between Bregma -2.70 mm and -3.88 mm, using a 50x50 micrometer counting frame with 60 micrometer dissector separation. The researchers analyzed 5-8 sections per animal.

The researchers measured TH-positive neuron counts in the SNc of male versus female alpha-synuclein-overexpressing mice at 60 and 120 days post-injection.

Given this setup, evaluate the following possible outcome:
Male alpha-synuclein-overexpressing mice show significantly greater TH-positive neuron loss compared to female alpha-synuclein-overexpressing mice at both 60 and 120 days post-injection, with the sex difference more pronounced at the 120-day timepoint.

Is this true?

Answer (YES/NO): NO